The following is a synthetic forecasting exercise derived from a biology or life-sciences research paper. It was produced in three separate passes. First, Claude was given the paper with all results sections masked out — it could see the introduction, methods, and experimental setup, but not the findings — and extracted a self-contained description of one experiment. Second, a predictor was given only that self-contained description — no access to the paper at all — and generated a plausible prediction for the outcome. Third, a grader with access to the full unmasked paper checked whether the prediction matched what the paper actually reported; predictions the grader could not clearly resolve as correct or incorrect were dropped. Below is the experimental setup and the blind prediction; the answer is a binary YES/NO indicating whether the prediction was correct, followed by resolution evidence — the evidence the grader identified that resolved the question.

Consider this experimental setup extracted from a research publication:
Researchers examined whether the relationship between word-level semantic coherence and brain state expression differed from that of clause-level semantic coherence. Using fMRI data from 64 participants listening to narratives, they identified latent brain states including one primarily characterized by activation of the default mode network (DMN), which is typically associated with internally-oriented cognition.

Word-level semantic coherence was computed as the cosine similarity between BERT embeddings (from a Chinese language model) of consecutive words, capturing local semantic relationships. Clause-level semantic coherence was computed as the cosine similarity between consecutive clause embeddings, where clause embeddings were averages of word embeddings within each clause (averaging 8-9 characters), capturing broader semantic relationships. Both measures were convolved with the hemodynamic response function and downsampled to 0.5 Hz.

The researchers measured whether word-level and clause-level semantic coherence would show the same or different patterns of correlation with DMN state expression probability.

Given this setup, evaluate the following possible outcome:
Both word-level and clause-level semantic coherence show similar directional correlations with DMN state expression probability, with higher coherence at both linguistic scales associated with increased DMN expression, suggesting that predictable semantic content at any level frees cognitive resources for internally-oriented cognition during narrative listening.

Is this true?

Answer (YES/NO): NO